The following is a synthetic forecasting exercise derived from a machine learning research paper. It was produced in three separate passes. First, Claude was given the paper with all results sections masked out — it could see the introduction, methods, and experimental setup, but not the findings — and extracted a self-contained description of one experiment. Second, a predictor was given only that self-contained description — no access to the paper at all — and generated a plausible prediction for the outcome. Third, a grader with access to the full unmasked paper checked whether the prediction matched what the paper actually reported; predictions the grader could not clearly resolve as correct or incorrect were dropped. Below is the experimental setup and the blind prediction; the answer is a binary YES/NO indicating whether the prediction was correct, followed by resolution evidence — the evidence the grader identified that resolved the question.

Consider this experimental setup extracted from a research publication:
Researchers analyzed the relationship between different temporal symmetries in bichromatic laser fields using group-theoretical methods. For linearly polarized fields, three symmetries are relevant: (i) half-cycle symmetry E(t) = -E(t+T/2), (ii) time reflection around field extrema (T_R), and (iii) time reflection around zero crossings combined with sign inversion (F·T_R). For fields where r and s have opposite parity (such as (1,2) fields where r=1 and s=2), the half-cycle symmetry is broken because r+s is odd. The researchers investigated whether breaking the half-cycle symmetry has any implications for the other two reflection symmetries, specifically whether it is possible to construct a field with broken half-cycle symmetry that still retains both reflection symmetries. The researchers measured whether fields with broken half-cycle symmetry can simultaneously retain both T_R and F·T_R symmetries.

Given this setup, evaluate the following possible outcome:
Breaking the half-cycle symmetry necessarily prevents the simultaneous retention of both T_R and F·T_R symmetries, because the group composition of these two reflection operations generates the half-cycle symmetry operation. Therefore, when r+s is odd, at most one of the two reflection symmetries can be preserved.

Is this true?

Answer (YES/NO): YES